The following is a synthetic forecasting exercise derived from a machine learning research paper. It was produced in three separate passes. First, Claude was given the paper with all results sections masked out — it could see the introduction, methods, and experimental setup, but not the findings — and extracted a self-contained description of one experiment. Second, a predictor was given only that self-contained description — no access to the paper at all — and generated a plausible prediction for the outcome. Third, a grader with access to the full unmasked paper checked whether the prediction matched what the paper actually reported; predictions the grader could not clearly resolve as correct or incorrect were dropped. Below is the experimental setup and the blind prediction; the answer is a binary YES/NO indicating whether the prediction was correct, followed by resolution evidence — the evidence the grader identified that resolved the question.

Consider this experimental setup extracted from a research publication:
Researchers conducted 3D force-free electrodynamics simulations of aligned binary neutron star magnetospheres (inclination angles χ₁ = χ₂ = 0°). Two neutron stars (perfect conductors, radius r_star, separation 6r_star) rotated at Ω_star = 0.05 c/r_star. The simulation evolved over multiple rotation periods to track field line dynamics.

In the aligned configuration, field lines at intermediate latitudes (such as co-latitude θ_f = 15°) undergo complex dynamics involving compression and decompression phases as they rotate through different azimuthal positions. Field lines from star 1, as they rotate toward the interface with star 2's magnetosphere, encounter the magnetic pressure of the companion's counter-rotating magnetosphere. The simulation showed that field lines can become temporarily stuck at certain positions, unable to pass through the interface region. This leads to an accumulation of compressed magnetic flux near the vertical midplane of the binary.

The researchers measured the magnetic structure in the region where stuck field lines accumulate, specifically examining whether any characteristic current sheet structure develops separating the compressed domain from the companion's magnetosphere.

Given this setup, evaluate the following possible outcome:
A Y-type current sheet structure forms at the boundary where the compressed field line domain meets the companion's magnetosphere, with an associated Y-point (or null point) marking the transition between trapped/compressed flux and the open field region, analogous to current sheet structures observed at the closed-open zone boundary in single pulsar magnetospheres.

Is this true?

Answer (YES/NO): NO